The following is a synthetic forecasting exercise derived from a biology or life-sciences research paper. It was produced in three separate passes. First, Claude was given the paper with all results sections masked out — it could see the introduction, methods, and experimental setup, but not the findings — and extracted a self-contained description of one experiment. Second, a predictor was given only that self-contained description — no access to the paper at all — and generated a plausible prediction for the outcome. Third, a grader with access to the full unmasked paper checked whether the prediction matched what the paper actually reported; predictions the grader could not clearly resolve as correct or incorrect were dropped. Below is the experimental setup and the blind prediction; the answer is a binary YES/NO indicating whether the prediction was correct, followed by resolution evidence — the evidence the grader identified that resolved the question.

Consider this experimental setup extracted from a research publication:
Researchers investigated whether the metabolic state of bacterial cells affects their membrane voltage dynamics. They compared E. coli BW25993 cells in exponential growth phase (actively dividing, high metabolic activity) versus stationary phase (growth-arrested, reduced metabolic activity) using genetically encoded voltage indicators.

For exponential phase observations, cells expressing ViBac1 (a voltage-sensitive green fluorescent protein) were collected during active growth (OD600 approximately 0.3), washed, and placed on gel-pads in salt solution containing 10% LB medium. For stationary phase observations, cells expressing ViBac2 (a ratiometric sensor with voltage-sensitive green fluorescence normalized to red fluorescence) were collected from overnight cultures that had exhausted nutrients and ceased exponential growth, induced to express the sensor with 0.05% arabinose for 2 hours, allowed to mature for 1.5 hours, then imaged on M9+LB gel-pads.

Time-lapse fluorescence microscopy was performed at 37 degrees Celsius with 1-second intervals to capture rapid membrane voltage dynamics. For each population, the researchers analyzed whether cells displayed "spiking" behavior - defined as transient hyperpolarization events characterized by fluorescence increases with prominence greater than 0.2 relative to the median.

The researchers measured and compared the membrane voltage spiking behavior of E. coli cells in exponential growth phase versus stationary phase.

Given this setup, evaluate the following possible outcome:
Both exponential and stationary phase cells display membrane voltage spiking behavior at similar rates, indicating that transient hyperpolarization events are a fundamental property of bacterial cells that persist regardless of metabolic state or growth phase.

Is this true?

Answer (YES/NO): NO